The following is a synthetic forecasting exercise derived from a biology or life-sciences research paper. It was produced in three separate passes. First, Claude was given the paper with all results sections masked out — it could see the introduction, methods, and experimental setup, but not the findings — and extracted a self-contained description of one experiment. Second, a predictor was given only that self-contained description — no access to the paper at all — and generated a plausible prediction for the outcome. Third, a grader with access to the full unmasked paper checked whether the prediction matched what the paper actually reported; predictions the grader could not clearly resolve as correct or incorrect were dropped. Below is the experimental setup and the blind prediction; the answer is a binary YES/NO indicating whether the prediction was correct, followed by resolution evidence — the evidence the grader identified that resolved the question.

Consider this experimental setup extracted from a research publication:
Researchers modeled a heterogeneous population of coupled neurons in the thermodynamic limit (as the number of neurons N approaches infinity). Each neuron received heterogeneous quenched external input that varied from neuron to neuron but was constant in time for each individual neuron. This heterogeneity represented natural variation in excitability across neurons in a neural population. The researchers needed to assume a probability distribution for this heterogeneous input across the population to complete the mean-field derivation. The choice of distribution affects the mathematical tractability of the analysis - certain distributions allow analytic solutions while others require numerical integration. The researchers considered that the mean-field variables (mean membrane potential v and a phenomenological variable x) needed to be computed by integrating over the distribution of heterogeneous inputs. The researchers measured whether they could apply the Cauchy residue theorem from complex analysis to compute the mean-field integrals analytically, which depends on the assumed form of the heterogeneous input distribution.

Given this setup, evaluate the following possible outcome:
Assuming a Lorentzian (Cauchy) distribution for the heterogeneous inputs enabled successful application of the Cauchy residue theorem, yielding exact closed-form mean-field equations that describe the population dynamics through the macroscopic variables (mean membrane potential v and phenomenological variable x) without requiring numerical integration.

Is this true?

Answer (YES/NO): YES